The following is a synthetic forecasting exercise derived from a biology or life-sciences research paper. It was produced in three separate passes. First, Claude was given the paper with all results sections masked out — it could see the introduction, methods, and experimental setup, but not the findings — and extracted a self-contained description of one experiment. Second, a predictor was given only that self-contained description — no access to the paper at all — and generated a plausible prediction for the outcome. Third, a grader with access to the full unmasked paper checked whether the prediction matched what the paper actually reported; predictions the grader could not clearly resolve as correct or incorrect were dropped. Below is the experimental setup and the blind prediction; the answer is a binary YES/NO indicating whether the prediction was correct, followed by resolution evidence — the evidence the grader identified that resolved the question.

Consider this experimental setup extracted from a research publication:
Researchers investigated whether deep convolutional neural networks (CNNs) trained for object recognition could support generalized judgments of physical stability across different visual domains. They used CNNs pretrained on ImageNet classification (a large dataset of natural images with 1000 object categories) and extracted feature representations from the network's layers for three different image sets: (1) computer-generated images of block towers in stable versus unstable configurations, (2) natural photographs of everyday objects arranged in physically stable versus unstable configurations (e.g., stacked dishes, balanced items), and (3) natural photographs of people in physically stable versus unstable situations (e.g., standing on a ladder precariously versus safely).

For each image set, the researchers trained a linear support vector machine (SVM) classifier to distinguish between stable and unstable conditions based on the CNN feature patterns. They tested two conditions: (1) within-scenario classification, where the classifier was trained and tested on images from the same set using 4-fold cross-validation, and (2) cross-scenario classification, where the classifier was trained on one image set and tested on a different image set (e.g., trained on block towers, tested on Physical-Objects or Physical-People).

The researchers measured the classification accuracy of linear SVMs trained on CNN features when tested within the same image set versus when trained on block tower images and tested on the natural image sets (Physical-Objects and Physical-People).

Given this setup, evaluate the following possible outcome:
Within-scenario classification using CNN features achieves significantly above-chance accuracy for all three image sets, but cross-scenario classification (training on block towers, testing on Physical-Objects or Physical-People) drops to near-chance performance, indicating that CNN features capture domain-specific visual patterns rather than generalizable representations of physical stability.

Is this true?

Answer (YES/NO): YES